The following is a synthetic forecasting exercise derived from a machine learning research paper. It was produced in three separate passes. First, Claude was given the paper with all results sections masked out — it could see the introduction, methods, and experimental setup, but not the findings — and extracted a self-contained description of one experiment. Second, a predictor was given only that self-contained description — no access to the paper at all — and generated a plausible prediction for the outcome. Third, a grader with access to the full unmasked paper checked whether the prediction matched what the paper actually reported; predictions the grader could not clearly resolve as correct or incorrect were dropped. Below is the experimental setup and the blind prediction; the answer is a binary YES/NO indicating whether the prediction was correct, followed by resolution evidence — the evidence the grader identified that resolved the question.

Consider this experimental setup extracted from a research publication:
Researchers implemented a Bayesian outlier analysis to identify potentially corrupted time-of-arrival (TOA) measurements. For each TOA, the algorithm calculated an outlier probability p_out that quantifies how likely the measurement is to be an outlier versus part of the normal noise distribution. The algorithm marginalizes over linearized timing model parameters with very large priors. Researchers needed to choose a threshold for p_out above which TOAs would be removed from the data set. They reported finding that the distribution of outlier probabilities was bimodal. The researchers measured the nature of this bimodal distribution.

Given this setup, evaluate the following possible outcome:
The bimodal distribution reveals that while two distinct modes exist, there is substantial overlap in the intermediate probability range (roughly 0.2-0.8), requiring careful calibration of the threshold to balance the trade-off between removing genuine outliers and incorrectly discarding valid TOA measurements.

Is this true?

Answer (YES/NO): NO